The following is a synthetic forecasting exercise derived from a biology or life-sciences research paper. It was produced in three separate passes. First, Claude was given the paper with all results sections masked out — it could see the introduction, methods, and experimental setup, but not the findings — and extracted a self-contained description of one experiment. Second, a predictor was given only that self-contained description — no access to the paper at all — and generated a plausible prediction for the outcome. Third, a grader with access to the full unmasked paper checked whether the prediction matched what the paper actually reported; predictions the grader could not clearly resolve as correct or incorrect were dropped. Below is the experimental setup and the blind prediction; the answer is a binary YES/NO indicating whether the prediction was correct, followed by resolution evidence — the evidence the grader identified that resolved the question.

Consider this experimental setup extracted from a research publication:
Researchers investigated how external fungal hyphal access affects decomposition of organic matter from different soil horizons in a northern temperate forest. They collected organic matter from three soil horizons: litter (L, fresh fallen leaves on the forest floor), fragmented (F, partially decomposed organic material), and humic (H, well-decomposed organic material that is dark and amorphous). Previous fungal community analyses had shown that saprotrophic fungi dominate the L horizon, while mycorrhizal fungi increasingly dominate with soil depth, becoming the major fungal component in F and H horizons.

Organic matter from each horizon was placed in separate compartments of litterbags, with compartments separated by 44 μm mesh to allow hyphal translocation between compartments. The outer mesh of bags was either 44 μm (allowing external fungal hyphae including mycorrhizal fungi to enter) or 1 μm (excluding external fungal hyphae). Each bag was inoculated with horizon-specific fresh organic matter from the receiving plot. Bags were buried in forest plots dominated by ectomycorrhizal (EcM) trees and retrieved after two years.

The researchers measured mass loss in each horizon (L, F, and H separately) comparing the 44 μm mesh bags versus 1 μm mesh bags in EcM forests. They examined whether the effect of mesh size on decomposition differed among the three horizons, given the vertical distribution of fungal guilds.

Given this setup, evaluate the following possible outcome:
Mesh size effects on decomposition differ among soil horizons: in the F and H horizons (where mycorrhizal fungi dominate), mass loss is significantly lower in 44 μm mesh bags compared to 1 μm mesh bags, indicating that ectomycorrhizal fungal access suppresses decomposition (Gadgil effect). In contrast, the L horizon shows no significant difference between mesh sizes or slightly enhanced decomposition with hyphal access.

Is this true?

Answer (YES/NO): NO